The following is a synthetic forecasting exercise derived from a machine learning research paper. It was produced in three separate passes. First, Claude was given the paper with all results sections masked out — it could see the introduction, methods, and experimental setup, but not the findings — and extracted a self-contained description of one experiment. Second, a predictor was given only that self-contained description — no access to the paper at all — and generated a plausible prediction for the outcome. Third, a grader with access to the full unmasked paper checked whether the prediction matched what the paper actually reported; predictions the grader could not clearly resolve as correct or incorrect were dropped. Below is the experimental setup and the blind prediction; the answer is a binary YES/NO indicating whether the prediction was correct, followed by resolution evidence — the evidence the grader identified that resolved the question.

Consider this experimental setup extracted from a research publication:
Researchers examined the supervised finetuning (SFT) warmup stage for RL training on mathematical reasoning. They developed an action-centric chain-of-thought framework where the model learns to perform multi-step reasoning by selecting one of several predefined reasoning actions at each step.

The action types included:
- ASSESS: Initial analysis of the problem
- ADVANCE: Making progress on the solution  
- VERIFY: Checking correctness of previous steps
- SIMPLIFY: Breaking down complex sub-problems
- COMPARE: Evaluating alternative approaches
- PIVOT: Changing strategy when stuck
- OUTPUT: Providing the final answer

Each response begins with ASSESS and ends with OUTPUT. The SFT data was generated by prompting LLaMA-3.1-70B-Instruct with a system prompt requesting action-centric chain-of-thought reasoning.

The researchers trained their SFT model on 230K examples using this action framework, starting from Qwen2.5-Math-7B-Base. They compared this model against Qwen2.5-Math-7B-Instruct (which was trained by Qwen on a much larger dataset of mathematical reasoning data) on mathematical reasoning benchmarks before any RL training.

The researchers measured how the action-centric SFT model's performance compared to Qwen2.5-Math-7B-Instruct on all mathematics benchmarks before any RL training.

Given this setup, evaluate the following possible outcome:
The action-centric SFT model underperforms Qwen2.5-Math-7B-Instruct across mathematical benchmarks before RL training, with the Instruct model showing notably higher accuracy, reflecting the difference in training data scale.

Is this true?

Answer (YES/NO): YES